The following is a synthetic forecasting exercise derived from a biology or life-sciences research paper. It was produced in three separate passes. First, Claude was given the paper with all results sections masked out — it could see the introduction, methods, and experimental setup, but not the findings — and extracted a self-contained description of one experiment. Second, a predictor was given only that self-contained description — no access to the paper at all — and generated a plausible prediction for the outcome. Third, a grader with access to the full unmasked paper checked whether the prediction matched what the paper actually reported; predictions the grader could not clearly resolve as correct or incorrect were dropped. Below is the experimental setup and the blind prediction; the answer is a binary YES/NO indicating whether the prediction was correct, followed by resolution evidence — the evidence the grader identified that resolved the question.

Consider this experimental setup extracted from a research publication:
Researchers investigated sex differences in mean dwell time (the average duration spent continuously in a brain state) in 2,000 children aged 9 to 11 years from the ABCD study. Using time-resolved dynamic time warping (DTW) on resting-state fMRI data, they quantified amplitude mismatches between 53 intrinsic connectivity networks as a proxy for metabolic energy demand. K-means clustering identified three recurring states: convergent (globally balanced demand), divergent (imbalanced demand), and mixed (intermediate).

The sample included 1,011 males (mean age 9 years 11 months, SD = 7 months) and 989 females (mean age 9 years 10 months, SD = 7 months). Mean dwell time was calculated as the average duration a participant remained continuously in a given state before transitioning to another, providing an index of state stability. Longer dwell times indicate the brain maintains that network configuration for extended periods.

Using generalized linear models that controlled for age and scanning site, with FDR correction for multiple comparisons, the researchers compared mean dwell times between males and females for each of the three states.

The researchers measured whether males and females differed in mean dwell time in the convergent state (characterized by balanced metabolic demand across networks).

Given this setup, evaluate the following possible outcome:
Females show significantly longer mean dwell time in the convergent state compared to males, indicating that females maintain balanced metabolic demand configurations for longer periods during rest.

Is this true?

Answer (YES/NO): NO